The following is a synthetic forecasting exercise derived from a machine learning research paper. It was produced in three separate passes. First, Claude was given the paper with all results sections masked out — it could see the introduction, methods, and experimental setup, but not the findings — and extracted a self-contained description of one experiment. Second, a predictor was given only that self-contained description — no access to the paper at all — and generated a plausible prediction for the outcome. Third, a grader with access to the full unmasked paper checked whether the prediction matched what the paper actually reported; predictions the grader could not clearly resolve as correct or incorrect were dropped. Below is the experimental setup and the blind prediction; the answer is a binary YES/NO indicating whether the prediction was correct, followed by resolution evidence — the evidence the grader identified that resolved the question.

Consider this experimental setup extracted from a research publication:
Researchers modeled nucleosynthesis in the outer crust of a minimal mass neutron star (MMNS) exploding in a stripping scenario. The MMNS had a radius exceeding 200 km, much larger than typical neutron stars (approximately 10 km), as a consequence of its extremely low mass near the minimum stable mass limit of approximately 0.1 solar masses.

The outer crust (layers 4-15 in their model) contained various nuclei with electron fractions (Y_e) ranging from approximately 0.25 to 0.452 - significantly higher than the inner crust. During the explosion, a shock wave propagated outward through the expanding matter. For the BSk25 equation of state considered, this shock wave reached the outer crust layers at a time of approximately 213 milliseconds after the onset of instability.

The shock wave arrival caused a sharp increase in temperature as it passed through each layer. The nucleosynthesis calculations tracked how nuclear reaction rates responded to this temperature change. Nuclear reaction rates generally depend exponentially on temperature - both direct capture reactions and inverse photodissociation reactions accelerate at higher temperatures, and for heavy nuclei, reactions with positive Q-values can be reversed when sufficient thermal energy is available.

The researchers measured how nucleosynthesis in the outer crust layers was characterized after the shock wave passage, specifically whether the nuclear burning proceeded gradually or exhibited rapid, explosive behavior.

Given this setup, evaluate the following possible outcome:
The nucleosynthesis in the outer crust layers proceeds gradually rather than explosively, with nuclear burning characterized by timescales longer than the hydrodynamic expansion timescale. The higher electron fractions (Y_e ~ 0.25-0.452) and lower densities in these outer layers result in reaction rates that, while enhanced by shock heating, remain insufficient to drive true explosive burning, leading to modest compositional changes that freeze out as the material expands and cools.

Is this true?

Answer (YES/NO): NO